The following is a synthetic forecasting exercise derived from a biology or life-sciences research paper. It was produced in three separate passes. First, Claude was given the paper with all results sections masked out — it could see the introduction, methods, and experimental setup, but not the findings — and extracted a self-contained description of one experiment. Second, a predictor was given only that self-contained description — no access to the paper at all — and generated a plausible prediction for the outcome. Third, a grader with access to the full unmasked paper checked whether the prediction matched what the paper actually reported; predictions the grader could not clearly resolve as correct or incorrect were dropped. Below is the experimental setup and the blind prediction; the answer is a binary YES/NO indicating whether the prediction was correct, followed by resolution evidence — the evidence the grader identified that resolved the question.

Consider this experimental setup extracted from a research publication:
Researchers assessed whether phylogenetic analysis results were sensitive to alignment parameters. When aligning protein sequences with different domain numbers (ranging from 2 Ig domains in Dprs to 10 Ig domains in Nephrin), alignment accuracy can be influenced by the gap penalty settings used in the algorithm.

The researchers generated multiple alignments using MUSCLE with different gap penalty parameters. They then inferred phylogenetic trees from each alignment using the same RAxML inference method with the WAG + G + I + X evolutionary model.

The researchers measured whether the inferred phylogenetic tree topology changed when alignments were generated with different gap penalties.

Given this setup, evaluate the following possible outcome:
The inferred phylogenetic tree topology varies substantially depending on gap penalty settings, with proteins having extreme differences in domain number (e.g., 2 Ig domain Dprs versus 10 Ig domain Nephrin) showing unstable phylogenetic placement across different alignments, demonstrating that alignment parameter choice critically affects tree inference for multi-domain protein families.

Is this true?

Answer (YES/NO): NO